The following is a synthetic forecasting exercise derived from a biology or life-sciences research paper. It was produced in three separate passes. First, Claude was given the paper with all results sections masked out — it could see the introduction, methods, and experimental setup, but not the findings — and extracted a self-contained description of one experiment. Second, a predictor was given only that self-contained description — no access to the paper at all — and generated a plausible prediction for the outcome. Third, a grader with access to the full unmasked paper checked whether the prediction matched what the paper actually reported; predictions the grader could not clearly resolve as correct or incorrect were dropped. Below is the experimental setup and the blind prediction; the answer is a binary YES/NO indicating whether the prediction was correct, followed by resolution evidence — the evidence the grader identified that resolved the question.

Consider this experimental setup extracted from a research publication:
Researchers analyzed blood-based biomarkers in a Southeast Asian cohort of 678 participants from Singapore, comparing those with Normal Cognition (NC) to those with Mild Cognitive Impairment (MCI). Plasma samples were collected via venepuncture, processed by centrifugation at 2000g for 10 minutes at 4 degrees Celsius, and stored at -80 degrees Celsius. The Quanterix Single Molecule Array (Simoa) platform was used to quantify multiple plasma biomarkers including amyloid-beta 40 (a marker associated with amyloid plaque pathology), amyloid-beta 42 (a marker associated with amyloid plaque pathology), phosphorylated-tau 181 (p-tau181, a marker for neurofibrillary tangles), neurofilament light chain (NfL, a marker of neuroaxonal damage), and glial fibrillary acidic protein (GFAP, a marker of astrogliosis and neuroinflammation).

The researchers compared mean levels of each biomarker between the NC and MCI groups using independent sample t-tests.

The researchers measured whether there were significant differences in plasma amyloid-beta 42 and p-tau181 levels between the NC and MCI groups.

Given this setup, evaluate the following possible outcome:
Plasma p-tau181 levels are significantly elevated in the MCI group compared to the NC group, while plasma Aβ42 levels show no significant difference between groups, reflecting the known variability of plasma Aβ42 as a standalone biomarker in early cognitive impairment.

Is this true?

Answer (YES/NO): NO